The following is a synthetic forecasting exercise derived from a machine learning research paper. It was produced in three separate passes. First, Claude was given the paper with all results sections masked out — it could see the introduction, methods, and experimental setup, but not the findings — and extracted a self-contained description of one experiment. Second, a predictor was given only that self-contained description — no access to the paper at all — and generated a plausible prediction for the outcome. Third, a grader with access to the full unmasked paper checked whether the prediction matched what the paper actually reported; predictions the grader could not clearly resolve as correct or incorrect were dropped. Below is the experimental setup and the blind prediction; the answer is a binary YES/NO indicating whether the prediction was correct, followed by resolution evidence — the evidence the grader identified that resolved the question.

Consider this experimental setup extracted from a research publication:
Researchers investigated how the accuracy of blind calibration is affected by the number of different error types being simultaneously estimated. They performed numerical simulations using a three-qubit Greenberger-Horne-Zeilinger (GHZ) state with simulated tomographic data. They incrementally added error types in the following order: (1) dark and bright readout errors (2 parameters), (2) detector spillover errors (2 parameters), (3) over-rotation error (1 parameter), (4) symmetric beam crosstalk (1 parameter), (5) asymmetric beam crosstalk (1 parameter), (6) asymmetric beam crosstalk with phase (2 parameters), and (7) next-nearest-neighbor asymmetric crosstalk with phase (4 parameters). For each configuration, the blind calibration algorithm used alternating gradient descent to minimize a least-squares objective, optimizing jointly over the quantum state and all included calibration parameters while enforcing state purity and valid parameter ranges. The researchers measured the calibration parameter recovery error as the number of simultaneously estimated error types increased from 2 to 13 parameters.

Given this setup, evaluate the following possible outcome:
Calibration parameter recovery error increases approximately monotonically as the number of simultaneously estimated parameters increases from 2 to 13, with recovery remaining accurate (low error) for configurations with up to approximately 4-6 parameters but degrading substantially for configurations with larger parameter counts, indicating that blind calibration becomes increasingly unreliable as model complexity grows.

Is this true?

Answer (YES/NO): NO